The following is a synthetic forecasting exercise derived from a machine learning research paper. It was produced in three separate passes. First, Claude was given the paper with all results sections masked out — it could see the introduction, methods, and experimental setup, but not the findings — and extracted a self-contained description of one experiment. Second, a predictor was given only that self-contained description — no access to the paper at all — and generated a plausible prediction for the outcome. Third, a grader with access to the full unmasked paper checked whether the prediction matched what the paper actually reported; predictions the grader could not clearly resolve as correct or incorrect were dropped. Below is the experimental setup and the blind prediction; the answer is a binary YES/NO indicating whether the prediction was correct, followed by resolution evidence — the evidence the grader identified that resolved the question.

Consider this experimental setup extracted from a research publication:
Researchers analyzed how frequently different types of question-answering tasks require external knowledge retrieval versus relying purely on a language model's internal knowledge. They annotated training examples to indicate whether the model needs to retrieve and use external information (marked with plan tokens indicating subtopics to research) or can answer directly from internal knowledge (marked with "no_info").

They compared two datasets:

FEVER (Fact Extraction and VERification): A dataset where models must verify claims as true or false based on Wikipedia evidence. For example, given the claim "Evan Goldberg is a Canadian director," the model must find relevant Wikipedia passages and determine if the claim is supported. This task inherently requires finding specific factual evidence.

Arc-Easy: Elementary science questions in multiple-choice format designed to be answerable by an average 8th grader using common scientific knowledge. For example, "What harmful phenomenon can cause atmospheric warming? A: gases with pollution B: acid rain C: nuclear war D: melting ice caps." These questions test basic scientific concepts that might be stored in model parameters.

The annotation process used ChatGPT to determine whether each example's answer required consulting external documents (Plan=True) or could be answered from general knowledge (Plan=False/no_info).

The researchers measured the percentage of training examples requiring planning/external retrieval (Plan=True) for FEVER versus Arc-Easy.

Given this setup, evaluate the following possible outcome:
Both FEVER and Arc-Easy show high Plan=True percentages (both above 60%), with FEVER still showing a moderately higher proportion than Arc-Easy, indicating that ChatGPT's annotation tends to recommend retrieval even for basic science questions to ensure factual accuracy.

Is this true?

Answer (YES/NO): NO